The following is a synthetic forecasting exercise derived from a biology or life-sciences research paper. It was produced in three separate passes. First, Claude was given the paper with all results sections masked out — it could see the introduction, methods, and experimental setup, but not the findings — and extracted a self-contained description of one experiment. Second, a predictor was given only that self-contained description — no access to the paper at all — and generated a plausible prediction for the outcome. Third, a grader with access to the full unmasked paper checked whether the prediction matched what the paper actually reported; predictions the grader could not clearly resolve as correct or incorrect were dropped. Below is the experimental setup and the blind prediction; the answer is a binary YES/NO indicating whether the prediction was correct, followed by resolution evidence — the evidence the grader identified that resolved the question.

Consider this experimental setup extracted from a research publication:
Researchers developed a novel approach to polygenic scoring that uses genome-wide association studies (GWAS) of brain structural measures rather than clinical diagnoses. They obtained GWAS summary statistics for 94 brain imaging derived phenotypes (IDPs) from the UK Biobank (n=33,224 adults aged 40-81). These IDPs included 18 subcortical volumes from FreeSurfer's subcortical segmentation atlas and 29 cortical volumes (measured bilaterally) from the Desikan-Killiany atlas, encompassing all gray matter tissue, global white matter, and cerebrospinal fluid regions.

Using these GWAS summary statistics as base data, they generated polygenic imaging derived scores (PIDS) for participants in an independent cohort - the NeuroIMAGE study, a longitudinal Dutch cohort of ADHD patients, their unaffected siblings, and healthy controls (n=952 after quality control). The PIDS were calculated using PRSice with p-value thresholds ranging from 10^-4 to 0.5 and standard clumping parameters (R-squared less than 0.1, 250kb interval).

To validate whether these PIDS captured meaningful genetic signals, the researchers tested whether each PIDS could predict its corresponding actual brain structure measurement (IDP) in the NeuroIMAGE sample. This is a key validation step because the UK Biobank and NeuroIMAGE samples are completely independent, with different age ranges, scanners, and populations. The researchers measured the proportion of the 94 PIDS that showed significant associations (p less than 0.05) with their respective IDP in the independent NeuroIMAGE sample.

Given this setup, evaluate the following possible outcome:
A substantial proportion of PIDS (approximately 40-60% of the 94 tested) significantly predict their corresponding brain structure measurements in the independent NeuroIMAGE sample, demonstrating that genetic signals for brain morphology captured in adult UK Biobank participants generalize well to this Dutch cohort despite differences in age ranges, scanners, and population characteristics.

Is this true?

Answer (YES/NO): NO